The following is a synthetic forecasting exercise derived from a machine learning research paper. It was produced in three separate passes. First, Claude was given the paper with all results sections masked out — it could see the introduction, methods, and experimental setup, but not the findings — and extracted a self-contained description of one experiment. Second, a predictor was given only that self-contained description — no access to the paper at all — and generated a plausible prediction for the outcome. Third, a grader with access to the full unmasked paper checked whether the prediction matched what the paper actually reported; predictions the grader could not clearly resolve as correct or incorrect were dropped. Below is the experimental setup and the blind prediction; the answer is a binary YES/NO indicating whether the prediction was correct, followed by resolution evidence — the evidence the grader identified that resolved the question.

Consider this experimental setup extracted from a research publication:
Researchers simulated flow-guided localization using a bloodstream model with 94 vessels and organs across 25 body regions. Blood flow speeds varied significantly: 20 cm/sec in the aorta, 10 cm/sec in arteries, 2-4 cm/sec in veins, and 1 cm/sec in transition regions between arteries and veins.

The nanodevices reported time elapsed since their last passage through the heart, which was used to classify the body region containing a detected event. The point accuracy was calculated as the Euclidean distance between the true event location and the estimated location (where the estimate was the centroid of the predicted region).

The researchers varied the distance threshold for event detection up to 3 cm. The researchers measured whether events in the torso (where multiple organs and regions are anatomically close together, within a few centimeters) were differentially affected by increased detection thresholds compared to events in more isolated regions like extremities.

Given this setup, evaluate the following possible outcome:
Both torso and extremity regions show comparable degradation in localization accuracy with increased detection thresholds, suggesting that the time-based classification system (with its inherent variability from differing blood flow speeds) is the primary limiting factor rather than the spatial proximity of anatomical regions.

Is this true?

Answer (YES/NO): NO